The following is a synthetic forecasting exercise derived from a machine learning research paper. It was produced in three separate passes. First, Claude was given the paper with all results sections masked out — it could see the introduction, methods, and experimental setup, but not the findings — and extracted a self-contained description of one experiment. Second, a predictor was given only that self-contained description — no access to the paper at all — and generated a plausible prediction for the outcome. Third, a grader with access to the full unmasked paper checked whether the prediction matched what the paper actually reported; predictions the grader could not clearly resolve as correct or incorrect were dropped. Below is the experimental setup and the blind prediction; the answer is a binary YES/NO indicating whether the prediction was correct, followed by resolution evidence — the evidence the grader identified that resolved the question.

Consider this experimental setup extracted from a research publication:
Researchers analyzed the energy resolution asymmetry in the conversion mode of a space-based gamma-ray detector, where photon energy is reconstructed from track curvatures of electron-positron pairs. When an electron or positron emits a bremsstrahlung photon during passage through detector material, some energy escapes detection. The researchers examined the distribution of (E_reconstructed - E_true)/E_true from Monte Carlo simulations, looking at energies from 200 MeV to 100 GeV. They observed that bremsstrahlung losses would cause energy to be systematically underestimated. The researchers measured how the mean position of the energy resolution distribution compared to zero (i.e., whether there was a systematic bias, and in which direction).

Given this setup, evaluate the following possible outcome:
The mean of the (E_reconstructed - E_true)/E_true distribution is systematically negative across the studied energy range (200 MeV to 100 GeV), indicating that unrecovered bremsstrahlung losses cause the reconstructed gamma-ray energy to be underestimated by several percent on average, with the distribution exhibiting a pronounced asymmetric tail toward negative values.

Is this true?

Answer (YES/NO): NO